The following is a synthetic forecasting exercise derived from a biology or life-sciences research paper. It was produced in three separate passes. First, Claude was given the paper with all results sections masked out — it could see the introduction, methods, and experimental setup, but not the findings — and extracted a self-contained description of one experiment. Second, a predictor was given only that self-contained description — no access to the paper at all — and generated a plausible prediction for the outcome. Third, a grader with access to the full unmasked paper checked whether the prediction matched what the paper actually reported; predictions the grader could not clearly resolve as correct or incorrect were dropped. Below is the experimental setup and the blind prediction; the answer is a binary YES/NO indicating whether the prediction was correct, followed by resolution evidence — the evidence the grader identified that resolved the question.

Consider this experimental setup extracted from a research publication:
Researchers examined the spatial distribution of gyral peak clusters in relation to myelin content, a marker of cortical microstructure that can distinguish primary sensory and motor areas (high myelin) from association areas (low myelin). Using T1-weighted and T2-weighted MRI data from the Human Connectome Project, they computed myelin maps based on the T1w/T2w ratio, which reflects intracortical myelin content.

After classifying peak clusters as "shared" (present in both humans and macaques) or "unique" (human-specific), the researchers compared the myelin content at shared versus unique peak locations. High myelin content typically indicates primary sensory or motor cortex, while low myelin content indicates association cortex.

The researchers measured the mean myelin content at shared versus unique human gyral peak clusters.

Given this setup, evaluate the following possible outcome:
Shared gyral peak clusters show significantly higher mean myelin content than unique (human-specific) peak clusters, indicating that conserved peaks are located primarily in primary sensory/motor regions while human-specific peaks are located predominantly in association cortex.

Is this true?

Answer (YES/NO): YES